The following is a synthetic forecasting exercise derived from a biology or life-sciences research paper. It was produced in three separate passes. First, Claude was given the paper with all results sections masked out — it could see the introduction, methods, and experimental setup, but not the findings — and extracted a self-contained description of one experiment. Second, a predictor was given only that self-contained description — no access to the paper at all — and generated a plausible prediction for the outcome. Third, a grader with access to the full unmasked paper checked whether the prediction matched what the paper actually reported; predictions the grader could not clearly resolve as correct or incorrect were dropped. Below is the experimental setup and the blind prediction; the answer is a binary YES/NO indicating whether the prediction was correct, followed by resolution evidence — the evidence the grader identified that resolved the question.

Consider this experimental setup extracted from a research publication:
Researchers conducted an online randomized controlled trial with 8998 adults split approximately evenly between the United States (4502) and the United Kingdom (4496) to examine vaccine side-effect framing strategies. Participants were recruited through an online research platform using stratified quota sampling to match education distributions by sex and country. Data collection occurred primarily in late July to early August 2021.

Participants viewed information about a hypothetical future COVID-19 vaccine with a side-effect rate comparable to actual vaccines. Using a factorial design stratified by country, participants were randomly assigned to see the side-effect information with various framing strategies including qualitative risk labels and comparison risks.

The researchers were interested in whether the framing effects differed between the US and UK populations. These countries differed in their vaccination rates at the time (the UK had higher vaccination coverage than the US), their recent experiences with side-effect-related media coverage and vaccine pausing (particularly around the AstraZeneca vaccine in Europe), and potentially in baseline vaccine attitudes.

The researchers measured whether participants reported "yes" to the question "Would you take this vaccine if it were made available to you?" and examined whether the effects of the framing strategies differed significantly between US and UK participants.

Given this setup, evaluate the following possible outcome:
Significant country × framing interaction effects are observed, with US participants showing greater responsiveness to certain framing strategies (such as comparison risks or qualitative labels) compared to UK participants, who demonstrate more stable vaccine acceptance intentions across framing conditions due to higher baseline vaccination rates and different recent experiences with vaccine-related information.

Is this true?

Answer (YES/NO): NO